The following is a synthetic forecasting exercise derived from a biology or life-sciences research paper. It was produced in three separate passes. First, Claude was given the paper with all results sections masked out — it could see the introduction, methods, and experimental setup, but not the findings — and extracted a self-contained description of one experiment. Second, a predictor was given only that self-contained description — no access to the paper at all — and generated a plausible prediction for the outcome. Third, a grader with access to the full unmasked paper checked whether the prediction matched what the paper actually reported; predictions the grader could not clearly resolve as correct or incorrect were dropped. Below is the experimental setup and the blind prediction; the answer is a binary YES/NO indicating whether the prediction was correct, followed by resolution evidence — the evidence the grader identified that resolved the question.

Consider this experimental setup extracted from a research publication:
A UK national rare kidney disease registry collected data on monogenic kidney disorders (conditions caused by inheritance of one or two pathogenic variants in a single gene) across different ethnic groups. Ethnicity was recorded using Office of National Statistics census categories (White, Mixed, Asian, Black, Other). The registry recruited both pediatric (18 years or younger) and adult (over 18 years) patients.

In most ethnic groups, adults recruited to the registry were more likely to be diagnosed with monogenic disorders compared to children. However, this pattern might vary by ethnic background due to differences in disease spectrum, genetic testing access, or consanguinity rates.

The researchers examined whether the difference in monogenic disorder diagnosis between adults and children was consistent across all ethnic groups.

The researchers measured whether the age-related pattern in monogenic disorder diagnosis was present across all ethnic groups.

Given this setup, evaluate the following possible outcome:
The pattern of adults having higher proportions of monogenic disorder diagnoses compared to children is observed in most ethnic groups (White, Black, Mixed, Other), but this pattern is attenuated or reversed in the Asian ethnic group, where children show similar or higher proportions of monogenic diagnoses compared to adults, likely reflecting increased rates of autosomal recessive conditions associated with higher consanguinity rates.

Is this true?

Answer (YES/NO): NO